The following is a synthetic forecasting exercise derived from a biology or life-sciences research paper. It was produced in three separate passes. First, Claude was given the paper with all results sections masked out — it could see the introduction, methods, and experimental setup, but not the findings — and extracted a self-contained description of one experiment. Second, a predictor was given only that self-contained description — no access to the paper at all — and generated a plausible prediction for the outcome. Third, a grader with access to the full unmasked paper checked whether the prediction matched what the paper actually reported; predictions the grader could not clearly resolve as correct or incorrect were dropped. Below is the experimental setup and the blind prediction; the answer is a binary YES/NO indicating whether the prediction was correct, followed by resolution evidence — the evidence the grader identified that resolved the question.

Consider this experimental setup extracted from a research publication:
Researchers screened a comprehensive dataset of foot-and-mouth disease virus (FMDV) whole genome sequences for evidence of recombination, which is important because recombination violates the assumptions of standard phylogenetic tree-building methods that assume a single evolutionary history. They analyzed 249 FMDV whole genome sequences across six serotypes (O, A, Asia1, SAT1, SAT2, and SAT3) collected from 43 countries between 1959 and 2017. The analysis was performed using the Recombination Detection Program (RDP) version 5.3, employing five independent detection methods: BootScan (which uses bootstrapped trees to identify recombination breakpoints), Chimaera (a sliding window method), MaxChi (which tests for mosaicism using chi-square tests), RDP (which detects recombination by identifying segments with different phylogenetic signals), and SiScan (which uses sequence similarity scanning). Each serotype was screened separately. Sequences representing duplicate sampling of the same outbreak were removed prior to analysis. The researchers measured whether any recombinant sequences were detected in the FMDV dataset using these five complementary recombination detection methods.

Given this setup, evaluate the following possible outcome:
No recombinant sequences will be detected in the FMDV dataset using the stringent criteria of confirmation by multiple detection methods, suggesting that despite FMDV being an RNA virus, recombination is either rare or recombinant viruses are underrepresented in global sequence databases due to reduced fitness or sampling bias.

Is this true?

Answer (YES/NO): YES